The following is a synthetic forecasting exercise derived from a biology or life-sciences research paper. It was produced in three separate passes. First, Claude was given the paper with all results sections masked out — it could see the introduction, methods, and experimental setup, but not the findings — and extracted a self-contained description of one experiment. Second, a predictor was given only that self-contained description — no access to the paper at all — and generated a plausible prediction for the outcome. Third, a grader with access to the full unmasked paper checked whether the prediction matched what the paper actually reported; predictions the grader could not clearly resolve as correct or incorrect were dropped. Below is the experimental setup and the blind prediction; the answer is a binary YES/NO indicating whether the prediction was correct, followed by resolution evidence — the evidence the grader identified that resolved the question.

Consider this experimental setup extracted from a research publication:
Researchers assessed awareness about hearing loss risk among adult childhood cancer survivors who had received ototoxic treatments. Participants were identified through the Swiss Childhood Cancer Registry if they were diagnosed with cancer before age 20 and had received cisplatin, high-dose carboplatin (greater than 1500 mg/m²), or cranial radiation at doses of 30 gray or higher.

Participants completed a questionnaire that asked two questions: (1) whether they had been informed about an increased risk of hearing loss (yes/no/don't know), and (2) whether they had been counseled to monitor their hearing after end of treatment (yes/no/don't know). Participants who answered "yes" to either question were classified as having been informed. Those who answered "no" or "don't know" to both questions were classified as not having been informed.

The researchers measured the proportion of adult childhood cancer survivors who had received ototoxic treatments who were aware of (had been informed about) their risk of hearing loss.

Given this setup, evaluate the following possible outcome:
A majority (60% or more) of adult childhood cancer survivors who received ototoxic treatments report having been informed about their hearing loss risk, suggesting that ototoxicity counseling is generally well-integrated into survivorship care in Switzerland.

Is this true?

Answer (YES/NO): NO